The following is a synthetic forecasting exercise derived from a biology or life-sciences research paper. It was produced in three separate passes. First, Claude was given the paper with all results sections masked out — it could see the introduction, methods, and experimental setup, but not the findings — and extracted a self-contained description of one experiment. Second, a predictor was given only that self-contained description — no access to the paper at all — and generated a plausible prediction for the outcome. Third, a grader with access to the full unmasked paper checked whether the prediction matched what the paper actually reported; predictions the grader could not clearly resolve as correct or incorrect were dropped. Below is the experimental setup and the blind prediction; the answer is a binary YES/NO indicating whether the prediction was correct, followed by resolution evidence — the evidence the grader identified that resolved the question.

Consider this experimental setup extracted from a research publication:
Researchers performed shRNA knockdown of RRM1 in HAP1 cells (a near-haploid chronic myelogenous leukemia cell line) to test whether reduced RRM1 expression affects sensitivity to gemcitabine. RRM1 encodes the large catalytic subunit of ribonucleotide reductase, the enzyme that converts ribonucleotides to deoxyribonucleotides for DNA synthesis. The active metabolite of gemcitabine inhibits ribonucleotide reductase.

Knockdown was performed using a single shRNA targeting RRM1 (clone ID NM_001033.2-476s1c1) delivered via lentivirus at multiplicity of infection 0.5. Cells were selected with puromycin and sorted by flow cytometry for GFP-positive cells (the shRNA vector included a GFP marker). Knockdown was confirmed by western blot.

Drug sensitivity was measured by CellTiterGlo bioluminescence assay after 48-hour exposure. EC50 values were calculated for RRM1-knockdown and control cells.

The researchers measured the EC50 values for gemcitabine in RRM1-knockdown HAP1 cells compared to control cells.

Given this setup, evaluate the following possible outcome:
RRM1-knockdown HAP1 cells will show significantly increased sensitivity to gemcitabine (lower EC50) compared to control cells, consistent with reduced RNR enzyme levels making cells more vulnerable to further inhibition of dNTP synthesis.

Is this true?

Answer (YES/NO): YES